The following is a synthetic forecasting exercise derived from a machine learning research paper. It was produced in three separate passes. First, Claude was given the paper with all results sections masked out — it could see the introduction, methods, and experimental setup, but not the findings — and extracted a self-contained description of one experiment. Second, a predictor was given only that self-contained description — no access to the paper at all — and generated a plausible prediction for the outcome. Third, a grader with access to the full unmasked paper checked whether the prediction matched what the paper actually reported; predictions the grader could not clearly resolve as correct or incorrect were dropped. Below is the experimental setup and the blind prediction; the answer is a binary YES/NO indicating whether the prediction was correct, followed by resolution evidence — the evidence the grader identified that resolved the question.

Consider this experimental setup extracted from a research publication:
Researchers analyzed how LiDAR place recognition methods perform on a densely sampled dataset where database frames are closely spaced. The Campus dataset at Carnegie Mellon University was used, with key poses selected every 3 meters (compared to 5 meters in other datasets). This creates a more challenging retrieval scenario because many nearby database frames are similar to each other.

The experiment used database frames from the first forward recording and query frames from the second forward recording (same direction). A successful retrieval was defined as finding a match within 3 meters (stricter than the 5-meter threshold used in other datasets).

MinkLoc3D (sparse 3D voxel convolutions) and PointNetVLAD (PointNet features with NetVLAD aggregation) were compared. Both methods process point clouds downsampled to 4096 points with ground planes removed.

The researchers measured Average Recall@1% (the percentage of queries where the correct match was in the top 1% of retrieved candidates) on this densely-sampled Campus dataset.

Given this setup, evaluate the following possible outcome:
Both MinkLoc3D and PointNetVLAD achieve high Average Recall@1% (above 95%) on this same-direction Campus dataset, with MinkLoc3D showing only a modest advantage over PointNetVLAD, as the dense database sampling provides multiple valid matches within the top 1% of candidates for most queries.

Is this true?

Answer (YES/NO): NO